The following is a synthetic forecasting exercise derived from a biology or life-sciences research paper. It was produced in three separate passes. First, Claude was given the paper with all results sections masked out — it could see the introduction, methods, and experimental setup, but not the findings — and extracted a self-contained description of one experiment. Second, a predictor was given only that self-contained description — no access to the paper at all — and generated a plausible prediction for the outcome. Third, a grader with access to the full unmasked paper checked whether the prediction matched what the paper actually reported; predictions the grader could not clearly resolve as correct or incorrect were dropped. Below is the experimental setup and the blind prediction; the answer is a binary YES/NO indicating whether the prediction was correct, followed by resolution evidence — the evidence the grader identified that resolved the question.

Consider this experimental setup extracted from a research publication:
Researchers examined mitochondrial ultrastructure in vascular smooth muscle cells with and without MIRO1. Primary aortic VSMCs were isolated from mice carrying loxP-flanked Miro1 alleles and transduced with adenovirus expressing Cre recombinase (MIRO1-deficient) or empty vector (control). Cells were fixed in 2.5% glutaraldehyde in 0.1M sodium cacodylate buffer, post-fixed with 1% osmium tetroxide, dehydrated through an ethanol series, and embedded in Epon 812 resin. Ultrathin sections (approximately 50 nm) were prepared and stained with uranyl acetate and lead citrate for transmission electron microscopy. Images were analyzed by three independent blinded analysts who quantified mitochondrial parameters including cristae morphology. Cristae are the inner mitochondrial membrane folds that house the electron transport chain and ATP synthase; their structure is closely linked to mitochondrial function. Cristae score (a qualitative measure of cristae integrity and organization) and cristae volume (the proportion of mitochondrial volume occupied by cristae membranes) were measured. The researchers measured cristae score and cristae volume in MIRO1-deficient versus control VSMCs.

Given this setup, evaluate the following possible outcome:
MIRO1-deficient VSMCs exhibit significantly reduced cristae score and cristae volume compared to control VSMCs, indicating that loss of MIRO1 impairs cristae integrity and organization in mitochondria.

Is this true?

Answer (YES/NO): YES